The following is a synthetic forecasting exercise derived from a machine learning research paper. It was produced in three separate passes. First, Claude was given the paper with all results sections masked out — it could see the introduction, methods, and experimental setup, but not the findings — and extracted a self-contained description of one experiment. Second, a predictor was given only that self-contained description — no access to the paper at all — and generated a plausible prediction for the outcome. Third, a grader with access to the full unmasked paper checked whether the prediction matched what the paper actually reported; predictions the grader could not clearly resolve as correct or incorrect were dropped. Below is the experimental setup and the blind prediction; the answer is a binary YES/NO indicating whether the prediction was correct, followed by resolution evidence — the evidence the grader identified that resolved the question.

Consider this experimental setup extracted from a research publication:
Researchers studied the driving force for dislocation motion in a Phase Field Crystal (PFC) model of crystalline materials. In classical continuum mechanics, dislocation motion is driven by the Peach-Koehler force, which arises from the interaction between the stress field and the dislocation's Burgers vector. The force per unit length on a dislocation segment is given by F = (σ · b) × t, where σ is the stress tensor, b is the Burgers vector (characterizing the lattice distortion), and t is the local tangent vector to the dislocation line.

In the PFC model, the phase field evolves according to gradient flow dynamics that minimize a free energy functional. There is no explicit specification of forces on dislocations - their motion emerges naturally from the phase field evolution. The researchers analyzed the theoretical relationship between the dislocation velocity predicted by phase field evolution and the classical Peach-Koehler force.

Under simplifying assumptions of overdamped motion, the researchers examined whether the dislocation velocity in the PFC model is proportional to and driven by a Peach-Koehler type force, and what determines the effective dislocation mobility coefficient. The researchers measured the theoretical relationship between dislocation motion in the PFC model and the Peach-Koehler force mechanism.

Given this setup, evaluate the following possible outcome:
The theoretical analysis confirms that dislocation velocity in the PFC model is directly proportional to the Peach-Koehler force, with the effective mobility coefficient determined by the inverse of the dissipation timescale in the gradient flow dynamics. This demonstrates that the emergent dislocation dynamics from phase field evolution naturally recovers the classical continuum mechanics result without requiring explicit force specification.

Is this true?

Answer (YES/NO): YES